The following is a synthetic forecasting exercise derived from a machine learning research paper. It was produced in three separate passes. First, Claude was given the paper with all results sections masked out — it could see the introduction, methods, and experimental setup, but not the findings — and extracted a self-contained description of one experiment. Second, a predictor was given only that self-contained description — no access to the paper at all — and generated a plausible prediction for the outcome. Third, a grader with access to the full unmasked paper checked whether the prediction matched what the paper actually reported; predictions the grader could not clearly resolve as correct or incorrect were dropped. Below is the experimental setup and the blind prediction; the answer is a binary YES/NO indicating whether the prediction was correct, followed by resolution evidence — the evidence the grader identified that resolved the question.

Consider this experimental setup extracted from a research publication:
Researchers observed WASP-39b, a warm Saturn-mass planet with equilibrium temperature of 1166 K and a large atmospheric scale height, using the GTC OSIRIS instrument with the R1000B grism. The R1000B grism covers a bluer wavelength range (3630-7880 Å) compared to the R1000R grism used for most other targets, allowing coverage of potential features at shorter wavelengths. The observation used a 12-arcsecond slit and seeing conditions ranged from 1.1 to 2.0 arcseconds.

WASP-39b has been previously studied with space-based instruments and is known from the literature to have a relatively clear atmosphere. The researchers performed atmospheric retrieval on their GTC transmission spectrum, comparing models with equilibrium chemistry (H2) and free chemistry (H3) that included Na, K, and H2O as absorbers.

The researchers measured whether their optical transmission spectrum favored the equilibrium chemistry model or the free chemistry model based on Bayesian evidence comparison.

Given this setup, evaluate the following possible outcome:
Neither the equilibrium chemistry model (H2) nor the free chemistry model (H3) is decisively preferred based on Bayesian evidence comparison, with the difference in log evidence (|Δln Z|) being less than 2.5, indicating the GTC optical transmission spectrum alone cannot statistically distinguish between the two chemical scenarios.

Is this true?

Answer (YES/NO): YES